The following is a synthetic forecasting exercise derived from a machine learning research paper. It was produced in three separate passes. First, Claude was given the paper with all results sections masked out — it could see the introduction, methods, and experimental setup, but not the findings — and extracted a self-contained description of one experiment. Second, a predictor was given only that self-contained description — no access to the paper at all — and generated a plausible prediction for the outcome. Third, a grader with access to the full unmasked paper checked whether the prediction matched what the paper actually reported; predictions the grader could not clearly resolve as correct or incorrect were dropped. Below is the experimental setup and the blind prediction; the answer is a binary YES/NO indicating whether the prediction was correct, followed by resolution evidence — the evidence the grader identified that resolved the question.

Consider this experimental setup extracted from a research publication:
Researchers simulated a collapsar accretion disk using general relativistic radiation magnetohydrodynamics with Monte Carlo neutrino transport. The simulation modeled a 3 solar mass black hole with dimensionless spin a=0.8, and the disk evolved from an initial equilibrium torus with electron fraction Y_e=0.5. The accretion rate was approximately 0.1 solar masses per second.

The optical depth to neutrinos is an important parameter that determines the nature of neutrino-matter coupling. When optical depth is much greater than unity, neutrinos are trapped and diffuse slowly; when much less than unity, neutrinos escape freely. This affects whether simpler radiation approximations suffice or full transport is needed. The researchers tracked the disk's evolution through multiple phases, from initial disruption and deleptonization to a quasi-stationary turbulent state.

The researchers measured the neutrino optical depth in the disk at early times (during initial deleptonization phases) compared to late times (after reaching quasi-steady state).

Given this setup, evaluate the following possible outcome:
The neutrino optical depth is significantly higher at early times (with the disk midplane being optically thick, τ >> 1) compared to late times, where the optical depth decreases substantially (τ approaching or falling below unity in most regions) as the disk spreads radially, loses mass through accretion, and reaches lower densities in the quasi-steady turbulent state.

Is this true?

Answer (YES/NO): NO